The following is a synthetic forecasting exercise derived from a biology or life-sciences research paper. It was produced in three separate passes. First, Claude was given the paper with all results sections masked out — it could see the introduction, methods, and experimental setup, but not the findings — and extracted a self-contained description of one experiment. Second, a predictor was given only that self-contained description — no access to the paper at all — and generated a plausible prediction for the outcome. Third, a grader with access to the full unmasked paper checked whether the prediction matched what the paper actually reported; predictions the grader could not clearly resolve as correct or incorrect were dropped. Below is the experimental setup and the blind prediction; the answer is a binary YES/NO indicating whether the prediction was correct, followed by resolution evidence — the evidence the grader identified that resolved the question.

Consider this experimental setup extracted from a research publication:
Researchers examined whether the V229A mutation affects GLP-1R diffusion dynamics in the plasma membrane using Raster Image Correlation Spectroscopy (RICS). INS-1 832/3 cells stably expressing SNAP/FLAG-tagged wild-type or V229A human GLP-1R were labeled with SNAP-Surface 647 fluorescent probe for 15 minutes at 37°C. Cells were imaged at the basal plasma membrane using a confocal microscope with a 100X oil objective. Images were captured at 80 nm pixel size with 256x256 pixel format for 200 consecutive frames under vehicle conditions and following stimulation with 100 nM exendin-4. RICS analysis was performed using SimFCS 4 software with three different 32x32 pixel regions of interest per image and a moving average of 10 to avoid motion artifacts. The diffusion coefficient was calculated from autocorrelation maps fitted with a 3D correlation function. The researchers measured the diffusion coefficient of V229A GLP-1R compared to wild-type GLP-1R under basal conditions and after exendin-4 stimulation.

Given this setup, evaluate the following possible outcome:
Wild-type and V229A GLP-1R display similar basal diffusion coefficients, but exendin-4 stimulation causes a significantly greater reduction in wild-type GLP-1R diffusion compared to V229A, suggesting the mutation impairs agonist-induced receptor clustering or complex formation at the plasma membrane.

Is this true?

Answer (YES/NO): NO